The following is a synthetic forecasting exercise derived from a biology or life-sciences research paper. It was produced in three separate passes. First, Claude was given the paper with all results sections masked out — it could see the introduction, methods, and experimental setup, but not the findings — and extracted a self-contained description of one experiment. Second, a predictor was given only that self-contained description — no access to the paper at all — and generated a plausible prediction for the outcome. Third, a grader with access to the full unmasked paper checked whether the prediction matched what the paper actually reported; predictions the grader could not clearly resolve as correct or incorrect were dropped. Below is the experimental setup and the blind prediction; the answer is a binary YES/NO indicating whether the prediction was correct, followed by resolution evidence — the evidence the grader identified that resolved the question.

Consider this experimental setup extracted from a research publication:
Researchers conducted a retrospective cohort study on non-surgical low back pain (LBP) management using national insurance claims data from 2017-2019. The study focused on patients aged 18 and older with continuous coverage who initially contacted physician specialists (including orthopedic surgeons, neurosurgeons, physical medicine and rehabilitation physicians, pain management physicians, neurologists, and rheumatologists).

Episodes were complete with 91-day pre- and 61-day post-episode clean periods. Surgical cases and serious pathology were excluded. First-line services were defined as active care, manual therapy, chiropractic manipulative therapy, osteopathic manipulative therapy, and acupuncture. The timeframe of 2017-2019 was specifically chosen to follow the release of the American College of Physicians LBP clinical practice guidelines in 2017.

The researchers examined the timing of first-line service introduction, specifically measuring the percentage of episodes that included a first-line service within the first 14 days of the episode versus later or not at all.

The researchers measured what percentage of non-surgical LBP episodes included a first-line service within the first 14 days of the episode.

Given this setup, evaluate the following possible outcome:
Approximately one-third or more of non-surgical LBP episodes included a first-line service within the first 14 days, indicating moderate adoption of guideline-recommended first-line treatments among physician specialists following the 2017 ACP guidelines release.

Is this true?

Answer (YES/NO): NO